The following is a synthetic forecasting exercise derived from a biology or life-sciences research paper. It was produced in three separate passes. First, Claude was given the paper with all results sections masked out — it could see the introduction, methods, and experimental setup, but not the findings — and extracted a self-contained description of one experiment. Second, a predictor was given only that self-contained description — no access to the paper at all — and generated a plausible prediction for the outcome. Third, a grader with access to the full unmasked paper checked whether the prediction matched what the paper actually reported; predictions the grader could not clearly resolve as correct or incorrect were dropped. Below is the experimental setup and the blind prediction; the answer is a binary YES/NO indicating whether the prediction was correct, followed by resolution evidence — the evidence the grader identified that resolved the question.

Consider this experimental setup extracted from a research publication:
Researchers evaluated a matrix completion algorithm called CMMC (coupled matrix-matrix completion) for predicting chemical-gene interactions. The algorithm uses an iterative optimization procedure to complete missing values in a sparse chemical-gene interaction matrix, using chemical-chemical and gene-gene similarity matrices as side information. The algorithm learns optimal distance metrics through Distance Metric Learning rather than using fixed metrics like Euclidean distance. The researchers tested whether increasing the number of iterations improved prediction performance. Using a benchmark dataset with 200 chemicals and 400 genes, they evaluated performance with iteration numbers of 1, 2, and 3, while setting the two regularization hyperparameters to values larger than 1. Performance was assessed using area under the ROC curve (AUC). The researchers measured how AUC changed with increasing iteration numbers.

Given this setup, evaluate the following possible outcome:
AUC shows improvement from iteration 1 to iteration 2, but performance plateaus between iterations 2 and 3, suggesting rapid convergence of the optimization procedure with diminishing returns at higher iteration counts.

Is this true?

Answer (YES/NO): NO